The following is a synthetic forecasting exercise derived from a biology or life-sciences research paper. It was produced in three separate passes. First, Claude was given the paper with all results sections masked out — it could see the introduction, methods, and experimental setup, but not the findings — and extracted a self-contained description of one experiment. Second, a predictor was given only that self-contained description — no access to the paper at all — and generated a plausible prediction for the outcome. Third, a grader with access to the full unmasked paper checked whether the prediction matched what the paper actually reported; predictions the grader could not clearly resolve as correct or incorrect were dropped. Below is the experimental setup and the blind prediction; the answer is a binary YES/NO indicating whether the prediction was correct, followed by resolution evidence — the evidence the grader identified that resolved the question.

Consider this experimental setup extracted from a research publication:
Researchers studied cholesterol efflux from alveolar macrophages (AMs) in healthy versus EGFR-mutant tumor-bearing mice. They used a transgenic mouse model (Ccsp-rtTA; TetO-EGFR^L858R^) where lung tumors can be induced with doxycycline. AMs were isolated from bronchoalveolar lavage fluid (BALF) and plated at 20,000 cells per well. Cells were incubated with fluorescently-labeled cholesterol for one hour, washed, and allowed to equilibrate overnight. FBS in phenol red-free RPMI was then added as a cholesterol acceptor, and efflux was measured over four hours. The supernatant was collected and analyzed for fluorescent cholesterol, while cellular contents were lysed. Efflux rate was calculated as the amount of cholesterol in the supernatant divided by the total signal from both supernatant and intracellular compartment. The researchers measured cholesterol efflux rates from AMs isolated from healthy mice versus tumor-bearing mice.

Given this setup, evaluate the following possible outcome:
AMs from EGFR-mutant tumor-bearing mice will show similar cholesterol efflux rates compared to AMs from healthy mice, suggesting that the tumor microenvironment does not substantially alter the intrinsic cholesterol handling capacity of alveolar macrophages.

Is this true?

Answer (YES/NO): NO